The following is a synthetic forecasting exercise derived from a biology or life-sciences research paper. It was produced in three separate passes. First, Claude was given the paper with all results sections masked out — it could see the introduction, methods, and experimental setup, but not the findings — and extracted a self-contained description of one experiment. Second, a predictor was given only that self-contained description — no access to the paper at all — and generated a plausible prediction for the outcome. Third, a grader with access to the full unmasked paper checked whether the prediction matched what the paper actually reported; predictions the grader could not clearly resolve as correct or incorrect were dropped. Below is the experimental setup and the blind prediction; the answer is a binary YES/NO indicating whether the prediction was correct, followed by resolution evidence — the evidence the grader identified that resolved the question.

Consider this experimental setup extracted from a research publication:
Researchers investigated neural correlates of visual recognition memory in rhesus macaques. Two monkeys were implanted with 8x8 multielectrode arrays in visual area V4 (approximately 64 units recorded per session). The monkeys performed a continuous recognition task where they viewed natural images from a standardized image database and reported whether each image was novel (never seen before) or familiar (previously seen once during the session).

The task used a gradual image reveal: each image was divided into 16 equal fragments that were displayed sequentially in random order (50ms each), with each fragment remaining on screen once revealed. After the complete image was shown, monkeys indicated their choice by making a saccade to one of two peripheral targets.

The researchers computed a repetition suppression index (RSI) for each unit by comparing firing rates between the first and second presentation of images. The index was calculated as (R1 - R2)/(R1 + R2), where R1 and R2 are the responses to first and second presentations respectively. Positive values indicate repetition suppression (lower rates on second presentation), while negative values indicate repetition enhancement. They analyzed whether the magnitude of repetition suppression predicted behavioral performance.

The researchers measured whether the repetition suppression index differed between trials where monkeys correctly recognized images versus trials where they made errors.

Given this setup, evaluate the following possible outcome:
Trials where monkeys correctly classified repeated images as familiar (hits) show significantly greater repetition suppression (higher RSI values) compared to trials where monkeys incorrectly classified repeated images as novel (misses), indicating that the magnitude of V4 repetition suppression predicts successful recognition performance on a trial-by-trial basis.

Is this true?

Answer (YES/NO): NO